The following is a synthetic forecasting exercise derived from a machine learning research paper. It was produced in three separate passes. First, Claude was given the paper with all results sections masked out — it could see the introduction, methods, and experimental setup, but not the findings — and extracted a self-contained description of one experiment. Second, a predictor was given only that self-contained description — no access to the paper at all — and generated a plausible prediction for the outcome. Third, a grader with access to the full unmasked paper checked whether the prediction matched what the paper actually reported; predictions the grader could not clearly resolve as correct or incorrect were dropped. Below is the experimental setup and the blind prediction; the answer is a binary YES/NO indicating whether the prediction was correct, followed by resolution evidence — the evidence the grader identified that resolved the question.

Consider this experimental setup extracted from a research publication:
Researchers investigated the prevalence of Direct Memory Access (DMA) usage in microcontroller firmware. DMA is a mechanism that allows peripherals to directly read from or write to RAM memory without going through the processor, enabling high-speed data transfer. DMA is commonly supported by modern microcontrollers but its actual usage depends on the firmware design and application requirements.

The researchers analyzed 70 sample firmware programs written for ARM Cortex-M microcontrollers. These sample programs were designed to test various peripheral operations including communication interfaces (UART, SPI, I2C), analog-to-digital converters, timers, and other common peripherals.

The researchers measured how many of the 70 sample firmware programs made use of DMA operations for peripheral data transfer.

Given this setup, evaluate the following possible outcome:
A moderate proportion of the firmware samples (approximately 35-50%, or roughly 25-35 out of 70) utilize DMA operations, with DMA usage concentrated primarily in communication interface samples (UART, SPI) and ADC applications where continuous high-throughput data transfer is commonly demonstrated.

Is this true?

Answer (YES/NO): NO